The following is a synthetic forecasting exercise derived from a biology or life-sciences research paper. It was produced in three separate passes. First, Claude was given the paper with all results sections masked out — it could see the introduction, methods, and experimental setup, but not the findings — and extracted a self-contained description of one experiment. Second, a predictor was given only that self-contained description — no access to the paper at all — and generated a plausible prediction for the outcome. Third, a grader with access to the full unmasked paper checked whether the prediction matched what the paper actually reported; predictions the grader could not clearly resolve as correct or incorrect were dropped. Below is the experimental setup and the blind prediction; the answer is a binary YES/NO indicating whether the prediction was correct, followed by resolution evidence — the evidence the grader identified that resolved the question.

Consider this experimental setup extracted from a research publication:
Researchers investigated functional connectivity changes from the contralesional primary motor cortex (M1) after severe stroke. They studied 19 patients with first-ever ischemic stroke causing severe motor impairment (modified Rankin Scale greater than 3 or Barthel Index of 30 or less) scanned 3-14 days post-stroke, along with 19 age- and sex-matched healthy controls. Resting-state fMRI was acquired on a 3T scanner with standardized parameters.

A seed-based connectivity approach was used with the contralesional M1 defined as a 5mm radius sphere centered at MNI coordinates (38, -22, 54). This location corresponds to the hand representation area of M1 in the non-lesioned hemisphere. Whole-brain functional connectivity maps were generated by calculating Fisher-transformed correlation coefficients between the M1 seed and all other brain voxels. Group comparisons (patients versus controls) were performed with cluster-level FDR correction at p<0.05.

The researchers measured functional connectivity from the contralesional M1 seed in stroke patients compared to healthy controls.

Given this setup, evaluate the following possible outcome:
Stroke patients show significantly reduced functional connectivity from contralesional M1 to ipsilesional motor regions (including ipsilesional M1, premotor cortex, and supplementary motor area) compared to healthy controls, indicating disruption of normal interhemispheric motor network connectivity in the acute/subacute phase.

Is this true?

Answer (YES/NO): NO